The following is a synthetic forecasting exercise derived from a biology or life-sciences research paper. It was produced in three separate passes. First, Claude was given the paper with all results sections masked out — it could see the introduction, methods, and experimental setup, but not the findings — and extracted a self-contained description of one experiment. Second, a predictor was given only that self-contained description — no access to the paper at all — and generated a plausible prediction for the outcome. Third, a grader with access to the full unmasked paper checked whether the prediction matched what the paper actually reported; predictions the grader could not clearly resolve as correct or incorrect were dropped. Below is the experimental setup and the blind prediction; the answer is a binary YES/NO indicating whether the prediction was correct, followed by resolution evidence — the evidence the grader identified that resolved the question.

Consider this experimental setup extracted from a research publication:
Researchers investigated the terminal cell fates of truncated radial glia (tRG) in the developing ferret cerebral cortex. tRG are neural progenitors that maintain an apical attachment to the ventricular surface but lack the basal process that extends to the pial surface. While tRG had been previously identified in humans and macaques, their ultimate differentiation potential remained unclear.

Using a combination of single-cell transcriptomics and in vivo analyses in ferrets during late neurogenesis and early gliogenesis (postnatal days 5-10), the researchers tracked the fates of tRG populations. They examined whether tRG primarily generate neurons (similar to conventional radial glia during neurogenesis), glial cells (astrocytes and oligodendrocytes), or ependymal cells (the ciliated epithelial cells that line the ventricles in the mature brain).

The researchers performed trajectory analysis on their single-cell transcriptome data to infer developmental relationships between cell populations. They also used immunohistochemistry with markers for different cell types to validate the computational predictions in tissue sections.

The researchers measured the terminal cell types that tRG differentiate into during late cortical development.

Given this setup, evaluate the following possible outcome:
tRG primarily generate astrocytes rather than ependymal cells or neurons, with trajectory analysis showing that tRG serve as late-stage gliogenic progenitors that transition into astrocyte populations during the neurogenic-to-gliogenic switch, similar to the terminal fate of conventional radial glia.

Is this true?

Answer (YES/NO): NO